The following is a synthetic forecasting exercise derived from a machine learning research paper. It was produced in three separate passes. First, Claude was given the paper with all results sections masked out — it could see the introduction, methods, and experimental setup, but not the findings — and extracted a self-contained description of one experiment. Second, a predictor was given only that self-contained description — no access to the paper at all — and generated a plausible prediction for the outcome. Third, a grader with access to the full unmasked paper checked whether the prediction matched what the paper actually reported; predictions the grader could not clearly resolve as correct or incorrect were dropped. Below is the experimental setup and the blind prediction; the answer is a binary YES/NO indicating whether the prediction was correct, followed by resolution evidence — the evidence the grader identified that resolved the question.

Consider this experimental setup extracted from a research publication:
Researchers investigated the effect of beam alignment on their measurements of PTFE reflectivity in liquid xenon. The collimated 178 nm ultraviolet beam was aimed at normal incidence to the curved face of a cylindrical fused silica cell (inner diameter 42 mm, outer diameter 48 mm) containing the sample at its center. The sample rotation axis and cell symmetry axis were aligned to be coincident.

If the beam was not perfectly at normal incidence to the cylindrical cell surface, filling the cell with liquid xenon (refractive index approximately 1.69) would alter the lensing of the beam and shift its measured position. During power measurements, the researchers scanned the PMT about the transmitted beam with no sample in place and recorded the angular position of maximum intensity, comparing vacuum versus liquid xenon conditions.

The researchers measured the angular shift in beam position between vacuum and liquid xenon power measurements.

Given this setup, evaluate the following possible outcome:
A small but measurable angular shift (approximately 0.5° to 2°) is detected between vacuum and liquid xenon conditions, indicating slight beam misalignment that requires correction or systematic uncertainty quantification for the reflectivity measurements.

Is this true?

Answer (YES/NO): NO